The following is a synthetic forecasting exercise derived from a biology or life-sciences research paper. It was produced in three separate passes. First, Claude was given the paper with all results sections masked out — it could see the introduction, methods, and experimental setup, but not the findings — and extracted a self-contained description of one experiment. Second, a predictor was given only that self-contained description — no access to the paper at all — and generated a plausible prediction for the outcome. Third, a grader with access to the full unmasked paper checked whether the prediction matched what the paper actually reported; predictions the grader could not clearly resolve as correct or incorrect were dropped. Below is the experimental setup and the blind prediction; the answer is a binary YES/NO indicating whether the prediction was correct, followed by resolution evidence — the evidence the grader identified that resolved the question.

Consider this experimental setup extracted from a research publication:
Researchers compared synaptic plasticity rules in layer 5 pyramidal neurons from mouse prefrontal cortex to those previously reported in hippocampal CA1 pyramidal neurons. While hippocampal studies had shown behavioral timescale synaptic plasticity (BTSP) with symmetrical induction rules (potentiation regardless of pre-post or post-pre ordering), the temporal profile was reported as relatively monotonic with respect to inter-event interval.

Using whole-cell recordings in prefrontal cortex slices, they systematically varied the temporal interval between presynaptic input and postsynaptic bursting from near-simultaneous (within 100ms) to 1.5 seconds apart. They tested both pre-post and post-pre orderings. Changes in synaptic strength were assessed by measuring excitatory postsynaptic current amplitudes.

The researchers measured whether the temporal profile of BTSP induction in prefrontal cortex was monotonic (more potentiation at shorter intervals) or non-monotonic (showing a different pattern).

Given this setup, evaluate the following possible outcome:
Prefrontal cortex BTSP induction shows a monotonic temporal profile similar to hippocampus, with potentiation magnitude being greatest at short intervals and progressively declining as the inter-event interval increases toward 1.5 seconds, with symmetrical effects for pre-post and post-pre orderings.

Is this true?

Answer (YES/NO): NO